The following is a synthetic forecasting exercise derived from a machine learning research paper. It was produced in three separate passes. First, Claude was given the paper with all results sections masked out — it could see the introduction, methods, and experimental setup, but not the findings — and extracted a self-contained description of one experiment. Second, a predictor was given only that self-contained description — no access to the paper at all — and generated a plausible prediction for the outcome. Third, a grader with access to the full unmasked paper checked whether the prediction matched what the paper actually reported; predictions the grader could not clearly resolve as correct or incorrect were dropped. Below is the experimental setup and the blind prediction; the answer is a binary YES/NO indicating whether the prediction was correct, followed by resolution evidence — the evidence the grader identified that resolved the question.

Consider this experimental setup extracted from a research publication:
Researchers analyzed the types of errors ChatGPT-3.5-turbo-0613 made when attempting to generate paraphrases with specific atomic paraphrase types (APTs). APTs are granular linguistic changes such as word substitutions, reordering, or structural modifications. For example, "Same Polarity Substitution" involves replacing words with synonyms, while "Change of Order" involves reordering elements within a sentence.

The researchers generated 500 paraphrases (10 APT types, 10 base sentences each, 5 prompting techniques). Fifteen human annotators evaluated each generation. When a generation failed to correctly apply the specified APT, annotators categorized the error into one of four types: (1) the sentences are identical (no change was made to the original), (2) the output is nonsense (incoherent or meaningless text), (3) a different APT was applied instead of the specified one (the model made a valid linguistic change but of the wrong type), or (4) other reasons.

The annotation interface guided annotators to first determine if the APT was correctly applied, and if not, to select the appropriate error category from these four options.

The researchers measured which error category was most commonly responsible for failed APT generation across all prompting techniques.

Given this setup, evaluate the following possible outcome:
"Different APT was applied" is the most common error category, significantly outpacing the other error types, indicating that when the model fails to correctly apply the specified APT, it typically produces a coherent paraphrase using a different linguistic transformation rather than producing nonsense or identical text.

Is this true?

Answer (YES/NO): YES